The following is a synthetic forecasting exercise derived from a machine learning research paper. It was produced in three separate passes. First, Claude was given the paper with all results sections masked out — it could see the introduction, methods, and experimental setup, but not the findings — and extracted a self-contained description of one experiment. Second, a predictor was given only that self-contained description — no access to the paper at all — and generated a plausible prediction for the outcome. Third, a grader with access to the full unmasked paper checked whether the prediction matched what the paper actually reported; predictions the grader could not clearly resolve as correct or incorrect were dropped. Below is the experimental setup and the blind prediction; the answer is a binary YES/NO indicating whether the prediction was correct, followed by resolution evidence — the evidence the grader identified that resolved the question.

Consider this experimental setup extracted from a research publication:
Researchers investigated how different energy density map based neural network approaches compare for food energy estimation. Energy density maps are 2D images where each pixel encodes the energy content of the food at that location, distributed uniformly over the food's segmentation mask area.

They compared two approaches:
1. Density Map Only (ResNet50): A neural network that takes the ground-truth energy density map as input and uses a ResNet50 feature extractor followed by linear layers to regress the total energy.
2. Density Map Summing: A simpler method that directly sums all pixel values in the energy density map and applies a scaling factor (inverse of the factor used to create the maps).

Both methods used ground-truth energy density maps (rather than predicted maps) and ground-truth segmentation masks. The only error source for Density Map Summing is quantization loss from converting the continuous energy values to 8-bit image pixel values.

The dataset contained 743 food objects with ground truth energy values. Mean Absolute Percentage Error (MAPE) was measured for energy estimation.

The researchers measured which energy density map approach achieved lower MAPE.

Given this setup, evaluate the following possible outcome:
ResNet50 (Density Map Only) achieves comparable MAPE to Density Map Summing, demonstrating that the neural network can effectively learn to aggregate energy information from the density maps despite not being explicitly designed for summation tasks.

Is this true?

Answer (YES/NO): NO